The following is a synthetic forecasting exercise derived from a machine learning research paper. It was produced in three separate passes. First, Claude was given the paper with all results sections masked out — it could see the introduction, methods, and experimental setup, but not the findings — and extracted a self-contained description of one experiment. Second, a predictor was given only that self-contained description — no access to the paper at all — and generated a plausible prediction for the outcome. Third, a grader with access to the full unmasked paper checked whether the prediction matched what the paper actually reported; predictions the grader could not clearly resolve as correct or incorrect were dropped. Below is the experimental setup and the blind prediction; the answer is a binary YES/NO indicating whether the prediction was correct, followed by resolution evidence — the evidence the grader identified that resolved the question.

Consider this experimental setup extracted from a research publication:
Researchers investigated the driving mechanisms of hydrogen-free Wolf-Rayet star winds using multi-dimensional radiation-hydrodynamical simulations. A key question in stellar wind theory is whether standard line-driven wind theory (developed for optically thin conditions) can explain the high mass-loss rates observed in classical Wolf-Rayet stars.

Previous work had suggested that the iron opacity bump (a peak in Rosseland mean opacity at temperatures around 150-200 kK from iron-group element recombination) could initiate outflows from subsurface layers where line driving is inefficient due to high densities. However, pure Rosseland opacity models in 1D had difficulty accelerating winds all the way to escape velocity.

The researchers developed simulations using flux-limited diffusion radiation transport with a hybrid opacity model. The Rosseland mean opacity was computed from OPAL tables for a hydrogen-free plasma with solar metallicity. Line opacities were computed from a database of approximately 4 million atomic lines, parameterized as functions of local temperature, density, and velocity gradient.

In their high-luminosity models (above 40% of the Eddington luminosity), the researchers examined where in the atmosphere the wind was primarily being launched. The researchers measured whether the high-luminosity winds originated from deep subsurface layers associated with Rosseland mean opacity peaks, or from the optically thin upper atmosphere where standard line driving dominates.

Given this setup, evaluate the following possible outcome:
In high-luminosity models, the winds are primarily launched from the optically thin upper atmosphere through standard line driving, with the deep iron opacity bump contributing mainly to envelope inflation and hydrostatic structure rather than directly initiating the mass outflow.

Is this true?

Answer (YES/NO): NO